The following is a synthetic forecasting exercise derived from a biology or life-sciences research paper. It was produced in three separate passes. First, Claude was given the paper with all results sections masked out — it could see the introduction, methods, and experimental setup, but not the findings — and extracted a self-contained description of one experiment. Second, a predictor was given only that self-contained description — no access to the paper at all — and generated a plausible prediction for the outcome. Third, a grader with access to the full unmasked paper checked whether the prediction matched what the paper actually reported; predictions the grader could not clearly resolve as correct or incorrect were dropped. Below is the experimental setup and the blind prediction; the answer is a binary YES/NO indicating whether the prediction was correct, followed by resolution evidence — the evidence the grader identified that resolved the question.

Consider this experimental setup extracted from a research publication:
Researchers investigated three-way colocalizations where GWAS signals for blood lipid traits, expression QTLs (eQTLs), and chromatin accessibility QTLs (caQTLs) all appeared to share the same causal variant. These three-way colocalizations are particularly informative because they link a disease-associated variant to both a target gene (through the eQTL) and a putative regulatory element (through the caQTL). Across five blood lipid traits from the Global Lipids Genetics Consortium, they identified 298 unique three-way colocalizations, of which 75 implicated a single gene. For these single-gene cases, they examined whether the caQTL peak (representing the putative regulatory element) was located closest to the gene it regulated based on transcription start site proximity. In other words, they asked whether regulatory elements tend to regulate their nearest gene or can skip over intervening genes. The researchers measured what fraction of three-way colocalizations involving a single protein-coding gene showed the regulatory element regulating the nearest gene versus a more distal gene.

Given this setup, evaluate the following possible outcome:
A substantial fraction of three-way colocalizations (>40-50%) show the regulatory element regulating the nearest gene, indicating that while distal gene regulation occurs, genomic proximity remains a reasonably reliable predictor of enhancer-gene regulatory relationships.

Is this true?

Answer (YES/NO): NO